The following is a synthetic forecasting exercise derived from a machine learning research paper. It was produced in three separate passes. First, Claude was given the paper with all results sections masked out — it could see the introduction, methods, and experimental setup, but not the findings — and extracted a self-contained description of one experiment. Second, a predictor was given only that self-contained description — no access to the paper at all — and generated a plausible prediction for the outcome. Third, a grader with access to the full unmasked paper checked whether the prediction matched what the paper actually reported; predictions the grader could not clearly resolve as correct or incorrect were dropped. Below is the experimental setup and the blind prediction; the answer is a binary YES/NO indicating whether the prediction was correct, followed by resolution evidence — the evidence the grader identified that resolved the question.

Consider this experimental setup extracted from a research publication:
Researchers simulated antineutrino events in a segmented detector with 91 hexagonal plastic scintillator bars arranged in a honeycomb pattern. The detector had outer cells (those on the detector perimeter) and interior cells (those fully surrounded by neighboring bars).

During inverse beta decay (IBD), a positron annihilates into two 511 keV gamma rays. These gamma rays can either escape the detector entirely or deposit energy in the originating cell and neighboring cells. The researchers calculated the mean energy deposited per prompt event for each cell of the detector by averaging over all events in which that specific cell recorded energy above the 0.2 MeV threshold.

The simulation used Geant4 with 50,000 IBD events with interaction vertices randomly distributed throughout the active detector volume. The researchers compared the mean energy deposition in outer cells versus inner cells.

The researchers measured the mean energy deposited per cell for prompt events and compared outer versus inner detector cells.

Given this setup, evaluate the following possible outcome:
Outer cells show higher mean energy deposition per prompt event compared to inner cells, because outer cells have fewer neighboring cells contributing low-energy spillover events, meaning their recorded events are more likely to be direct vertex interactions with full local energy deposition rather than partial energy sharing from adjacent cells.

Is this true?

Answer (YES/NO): NO